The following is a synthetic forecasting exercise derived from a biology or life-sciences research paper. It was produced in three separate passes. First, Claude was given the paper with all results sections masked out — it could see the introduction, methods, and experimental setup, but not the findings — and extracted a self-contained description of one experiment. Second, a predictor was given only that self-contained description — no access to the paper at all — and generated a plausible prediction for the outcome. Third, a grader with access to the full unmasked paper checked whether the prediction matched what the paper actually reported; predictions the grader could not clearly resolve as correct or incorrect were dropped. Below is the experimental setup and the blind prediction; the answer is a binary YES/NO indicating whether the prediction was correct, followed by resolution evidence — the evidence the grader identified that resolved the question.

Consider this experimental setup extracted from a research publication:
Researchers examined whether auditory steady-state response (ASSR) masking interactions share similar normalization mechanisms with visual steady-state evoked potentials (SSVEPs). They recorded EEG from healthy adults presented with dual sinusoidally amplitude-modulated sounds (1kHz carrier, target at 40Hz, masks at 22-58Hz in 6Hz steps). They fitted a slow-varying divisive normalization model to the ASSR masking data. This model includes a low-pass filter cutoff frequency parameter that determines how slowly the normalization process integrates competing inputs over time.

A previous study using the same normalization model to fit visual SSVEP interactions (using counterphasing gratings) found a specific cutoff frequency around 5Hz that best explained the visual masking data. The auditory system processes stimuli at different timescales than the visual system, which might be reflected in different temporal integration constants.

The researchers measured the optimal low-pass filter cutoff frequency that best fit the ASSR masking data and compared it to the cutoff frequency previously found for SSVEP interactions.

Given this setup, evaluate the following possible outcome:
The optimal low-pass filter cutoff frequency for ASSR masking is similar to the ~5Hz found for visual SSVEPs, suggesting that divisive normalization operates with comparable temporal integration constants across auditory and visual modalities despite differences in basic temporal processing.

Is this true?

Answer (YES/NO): YES